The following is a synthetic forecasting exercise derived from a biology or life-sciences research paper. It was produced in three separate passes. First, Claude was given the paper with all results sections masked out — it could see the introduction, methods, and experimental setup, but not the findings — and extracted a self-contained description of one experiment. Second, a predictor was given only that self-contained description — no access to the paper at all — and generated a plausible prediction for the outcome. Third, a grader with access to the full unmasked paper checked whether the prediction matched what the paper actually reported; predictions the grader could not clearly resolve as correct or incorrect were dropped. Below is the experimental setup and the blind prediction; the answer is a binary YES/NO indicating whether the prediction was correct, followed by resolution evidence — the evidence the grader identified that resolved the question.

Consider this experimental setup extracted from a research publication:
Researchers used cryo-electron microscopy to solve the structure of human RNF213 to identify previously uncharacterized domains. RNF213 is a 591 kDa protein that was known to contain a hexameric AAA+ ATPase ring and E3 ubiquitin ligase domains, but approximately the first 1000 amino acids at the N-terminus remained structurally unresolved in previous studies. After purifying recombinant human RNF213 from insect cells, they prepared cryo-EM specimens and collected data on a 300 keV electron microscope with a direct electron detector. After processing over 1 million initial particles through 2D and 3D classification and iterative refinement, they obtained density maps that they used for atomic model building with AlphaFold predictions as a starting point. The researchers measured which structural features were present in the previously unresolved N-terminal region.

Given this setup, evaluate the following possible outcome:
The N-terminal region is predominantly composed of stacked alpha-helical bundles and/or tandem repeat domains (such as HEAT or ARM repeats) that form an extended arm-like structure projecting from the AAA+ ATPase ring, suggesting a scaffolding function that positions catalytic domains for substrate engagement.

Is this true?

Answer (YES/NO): NO